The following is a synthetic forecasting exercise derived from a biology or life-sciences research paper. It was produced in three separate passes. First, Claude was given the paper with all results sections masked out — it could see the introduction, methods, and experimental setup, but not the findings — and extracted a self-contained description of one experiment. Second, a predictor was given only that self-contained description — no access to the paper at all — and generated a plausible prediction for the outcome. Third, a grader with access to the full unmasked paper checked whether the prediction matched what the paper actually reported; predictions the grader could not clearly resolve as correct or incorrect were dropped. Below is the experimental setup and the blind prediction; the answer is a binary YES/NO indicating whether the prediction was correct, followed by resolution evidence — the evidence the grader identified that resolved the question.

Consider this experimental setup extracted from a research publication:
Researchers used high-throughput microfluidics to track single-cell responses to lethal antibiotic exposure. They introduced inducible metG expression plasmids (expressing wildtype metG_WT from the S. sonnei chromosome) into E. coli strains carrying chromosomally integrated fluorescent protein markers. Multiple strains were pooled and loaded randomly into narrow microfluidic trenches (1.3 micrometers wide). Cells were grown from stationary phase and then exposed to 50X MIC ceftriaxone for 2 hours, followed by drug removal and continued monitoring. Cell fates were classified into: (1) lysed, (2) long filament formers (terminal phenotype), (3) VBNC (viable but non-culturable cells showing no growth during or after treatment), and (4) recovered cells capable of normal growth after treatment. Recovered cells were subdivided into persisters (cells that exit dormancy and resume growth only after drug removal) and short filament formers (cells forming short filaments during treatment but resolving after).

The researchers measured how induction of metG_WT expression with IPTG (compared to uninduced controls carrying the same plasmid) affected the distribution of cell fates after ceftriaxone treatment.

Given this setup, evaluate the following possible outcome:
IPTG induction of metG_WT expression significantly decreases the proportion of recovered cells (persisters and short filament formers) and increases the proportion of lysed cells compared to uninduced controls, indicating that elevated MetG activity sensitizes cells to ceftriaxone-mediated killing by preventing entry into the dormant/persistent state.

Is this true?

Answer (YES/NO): YES